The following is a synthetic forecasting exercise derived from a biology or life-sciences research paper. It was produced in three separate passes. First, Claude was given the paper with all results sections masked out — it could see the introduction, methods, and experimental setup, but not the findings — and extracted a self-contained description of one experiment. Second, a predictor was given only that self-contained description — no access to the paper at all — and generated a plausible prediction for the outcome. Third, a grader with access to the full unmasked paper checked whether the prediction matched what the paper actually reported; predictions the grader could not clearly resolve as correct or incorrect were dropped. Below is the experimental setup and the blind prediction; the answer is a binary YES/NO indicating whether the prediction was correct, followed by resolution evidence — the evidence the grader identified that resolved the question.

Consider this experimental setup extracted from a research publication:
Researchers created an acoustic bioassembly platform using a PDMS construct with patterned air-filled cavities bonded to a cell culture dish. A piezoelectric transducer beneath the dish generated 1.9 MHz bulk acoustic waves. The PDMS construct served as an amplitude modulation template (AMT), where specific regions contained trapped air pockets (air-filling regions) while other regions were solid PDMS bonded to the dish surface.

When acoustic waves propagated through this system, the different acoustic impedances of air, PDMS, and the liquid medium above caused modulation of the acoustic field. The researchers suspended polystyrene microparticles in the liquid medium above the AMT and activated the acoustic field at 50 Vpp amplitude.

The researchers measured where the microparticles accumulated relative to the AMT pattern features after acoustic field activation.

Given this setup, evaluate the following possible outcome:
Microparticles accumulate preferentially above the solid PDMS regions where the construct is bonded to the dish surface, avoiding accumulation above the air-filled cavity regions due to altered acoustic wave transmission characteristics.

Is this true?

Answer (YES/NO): NO